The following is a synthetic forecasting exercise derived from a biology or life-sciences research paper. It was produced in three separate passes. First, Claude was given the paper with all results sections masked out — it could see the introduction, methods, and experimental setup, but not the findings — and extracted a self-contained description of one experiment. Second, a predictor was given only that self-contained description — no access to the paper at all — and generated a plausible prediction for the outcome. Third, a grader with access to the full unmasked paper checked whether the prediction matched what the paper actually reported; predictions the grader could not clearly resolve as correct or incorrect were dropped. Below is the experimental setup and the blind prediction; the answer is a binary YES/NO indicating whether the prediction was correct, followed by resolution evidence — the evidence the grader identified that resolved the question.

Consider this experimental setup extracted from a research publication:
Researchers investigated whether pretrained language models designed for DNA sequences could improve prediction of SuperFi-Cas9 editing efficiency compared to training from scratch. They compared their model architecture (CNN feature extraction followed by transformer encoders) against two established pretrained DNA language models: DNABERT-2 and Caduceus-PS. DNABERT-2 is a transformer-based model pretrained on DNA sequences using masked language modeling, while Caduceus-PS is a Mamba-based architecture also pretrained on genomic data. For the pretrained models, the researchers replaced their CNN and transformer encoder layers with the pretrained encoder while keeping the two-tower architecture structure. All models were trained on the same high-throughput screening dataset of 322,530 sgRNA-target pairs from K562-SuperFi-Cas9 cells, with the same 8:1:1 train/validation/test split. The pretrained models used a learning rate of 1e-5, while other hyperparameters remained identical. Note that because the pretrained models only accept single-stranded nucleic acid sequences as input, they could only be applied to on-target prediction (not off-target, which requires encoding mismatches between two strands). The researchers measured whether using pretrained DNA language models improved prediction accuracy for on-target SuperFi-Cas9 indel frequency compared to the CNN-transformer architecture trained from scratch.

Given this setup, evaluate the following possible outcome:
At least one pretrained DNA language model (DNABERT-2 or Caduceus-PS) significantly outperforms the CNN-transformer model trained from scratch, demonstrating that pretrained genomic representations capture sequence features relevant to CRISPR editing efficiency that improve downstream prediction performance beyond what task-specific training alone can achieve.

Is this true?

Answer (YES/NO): NO